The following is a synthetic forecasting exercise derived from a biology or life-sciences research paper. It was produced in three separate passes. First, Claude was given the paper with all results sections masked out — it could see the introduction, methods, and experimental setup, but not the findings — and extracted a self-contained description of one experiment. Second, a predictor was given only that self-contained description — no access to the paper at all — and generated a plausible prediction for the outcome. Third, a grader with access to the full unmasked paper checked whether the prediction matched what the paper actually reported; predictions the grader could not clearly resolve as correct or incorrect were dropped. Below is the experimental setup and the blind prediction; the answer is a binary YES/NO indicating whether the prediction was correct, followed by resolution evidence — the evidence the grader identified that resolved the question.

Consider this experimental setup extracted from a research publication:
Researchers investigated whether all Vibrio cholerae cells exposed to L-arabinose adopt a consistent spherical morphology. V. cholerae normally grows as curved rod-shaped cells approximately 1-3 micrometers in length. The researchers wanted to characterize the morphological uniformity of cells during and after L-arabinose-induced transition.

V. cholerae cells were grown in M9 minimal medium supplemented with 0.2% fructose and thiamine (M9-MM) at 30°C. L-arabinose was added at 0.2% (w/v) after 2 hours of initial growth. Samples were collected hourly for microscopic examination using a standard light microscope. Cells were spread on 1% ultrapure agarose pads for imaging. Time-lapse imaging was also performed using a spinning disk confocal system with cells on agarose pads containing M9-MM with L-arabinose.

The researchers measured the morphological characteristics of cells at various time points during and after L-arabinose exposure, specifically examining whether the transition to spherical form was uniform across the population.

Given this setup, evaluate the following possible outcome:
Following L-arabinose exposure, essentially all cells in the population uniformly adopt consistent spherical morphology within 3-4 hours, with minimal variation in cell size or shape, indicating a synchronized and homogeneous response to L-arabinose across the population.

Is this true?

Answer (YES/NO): NO